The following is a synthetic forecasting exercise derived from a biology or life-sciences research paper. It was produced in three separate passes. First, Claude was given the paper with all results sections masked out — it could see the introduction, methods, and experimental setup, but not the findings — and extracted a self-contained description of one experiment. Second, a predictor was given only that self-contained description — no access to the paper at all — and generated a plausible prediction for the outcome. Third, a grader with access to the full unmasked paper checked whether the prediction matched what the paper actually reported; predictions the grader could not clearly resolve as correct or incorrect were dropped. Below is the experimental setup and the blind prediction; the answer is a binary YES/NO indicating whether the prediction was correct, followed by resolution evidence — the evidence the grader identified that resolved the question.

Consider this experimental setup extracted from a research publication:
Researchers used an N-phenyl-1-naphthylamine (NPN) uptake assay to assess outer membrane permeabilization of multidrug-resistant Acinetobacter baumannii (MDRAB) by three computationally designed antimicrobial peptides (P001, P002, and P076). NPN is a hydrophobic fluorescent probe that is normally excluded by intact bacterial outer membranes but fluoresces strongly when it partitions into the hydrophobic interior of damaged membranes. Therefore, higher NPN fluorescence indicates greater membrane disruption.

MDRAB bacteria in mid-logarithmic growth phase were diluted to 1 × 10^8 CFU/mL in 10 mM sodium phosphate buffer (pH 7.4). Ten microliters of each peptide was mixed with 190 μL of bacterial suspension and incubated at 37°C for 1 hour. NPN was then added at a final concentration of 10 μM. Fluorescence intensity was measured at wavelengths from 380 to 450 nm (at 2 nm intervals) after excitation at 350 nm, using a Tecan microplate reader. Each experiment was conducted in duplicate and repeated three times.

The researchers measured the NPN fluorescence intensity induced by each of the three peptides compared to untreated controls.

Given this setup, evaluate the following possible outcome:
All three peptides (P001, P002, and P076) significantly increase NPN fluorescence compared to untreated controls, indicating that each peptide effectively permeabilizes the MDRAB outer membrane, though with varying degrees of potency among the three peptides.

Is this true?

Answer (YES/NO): YES